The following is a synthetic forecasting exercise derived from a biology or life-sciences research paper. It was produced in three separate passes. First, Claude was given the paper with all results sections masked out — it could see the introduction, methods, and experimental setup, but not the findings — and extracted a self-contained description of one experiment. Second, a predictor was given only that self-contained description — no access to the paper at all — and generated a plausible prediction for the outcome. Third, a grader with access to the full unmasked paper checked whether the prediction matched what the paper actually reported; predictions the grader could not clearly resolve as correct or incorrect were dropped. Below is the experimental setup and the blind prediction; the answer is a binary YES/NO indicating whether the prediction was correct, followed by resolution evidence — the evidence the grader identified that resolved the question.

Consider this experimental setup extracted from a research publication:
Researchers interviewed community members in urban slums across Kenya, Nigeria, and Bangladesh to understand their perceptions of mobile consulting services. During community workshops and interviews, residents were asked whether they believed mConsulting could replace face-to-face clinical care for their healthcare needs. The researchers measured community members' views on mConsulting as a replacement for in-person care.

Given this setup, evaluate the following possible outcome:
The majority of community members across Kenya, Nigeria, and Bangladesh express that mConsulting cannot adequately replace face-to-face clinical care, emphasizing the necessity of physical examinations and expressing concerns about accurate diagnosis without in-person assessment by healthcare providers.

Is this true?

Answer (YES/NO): YES